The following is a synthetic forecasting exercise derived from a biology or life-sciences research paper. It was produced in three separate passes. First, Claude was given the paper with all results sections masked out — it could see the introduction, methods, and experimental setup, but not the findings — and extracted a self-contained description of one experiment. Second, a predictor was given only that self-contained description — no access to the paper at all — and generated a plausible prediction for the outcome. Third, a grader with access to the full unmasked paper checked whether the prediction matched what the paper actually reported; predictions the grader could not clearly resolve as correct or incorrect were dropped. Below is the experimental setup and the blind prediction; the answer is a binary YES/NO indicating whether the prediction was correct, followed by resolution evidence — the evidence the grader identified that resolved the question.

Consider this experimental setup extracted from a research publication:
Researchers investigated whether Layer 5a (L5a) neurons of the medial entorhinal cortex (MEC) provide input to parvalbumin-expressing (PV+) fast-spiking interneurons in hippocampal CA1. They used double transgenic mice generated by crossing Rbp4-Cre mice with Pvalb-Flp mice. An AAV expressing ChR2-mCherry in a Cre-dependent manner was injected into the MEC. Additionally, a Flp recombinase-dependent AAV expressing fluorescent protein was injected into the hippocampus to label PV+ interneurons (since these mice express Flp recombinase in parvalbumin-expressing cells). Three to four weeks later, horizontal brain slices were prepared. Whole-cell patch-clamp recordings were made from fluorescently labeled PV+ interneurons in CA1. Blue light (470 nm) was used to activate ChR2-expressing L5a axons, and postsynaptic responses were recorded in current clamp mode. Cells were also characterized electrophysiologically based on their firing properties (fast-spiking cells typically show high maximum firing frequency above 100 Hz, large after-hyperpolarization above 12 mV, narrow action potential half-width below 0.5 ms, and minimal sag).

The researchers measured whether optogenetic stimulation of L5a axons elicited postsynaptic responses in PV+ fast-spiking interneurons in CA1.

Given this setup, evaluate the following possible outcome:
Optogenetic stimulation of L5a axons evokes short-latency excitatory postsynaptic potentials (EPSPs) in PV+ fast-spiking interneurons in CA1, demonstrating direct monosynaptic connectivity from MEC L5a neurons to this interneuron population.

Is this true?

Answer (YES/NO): YES